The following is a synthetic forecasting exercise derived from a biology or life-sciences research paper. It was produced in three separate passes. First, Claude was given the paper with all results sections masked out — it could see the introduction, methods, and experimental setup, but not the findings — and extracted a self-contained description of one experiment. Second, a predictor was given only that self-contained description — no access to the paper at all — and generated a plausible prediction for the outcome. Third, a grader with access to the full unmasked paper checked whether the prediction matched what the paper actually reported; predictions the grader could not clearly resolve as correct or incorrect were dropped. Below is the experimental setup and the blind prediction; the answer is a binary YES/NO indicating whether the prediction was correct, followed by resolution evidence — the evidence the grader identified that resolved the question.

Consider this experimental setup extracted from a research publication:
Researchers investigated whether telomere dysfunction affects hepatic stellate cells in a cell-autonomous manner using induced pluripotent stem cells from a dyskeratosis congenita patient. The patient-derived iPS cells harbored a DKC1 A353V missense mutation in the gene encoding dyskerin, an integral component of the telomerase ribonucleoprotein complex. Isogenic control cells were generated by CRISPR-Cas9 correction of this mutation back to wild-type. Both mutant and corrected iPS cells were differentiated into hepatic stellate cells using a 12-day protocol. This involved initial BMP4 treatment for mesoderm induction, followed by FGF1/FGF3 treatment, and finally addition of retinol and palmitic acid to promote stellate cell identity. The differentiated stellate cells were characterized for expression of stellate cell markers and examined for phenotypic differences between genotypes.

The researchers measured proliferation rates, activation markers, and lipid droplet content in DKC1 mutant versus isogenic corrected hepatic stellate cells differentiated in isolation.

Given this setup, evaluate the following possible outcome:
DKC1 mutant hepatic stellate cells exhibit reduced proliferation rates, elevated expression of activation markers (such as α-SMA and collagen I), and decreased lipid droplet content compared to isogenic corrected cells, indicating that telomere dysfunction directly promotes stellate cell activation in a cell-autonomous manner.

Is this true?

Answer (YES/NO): NO